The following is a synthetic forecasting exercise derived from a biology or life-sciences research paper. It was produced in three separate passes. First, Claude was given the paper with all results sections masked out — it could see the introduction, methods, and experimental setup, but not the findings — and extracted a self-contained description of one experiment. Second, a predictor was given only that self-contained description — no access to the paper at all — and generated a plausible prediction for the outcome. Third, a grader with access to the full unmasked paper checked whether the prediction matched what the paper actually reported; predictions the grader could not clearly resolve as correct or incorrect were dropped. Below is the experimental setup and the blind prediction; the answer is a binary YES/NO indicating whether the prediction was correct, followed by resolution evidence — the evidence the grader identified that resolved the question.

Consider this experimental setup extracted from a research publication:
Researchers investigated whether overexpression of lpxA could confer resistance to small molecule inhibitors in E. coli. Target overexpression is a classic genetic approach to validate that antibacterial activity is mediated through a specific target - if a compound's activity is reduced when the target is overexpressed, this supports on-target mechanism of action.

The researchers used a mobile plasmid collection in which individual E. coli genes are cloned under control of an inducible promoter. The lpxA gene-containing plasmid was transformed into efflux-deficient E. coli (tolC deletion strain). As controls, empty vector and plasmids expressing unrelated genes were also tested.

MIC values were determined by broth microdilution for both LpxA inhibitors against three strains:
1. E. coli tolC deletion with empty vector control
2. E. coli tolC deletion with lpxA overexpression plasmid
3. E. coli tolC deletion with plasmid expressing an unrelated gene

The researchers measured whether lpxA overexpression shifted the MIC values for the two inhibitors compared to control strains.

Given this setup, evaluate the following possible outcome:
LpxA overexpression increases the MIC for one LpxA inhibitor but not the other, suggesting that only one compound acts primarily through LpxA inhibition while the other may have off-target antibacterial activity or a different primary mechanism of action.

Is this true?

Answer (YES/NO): NO